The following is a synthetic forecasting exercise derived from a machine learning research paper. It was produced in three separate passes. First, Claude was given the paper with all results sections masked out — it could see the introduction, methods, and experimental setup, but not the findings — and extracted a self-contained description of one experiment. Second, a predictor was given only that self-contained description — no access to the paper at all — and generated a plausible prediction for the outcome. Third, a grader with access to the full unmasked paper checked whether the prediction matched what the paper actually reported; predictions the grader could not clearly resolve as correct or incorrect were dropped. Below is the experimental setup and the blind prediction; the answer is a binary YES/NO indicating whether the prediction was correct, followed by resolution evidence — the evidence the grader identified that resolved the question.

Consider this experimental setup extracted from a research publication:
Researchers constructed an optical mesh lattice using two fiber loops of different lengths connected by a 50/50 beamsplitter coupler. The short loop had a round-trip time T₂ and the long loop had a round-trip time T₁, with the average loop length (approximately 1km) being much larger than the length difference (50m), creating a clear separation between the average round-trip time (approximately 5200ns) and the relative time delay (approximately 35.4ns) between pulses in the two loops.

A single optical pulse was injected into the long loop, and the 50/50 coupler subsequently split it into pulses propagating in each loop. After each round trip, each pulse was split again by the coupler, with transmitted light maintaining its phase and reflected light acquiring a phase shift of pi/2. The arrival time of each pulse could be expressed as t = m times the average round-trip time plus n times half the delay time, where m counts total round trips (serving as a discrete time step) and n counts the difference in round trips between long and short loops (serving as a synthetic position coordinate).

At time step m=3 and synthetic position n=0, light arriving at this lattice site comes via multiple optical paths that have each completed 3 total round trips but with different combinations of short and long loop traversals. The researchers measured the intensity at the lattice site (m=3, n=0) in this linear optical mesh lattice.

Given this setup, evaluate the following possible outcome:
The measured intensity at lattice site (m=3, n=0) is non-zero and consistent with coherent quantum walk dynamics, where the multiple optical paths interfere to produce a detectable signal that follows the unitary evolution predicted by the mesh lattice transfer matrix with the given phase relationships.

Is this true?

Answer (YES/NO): NO